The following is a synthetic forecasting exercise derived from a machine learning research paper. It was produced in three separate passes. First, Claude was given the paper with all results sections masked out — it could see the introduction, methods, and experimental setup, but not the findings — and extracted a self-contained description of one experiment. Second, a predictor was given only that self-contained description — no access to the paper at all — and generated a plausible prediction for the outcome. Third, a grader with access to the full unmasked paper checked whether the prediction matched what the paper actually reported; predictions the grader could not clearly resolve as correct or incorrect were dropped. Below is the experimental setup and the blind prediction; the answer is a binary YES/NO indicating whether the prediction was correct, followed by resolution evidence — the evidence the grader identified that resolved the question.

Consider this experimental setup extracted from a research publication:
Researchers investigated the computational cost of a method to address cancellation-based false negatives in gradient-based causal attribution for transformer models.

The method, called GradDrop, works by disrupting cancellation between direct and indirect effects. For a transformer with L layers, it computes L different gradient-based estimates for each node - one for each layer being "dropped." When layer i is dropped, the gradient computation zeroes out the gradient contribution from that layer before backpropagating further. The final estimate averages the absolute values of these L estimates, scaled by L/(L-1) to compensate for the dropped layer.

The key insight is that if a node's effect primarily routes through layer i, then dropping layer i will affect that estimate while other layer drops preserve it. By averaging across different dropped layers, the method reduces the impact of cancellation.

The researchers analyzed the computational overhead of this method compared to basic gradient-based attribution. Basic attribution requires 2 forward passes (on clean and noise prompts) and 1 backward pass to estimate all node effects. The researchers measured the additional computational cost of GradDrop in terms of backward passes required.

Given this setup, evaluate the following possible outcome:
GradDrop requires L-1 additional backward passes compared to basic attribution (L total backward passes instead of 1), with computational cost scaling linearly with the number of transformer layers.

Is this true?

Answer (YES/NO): NO